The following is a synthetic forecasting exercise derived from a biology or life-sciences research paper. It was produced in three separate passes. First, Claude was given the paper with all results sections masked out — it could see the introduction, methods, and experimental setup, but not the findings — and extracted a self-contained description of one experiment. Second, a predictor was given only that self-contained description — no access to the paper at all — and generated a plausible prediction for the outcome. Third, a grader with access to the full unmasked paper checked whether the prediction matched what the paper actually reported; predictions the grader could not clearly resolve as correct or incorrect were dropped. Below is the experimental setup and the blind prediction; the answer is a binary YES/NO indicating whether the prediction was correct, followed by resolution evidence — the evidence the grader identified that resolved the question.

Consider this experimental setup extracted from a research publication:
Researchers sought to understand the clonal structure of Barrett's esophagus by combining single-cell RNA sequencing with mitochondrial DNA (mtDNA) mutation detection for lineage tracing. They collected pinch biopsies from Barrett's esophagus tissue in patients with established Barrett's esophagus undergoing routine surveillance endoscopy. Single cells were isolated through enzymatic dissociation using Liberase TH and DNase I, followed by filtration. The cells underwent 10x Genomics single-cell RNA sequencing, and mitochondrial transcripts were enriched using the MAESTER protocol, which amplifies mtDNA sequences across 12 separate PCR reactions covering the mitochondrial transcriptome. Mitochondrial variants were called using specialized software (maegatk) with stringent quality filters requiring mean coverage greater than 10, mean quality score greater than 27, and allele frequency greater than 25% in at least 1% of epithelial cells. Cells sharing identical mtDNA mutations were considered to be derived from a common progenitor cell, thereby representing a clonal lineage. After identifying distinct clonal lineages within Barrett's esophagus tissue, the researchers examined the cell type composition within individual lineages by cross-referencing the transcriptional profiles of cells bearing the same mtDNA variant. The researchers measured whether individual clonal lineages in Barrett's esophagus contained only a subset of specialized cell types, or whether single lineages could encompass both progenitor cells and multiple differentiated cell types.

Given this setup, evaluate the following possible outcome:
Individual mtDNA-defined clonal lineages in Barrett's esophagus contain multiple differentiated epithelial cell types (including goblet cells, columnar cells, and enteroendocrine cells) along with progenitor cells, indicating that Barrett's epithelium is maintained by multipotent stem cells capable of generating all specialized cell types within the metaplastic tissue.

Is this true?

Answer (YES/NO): YES